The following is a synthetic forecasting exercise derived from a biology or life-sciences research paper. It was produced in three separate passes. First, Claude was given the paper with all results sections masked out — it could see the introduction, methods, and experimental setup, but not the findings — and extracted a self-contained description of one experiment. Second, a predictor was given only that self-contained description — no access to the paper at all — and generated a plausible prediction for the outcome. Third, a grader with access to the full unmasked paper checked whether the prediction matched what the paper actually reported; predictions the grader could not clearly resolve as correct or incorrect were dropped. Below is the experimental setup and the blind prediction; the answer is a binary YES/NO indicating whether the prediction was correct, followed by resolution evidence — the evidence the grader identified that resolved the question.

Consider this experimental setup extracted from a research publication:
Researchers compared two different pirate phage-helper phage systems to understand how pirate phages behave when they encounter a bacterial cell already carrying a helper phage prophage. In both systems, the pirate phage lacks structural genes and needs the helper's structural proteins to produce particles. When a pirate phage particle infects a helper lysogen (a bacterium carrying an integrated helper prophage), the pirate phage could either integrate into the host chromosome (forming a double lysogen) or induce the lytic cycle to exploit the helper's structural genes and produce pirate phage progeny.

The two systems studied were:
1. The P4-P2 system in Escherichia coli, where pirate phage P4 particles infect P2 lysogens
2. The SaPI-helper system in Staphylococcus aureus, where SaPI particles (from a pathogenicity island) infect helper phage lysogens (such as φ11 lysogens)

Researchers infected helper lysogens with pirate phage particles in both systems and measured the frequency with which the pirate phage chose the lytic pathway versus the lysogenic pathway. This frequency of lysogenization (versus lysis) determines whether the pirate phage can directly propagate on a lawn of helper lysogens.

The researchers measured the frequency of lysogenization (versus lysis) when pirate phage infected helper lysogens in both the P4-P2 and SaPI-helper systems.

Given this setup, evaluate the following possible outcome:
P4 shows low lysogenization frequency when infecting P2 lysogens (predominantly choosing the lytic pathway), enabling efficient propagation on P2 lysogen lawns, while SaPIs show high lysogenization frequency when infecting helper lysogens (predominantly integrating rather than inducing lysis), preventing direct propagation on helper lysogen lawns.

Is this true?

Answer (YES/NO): YES